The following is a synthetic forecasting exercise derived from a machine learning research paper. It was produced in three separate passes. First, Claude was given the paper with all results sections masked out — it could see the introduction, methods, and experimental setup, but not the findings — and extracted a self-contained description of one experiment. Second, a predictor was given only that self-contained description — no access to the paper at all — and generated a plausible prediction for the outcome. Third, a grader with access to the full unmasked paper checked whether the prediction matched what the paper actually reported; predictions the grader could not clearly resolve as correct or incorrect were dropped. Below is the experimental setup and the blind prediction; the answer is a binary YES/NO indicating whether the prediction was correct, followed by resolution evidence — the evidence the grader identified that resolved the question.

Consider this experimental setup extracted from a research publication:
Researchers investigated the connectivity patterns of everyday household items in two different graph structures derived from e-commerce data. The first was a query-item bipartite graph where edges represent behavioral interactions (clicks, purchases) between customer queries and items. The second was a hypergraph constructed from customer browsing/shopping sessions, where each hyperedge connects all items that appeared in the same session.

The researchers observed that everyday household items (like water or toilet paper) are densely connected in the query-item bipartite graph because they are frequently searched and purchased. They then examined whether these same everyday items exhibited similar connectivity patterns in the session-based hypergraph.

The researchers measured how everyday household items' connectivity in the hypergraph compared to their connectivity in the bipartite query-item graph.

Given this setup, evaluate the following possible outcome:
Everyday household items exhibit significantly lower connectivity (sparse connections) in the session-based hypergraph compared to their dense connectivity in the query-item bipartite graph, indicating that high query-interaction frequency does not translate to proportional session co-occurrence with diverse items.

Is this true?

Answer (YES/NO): YES